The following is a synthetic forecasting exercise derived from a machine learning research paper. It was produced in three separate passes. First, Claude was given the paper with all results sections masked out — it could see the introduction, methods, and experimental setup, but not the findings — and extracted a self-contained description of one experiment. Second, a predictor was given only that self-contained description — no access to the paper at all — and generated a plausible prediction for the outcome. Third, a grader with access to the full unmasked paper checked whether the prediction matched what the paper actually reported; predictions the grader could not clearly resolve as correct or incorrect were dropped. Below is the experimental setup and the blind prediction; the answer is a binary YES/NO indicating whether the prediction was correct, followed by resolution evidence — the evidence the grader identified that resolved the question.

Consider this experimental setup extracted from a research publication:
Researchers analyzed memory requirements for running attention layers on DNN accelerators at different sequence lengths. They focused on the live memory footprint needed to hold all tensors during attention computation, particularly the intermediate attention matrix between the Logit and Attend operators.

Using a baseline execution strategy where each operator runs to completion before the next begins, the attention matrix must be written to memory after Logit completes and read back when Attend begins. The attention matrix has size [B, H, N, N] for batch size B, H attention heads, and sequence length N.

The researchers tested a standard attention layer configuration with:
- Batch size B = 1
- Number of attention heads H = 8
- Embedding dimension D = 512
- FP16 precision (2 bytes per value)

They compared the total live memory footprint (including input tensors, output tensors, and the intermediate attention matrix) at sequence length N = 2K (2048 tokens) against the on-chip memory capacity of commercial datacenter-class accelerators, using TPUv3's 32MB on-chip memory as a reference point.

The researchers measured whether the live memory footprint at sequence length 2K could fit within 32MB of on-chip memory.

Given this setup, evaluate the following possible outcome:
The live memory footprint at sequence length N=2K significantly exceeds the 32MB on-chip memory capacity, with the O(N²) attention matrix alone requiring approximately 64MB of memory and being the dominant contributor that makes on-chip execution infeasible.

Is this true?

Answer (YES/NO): YES